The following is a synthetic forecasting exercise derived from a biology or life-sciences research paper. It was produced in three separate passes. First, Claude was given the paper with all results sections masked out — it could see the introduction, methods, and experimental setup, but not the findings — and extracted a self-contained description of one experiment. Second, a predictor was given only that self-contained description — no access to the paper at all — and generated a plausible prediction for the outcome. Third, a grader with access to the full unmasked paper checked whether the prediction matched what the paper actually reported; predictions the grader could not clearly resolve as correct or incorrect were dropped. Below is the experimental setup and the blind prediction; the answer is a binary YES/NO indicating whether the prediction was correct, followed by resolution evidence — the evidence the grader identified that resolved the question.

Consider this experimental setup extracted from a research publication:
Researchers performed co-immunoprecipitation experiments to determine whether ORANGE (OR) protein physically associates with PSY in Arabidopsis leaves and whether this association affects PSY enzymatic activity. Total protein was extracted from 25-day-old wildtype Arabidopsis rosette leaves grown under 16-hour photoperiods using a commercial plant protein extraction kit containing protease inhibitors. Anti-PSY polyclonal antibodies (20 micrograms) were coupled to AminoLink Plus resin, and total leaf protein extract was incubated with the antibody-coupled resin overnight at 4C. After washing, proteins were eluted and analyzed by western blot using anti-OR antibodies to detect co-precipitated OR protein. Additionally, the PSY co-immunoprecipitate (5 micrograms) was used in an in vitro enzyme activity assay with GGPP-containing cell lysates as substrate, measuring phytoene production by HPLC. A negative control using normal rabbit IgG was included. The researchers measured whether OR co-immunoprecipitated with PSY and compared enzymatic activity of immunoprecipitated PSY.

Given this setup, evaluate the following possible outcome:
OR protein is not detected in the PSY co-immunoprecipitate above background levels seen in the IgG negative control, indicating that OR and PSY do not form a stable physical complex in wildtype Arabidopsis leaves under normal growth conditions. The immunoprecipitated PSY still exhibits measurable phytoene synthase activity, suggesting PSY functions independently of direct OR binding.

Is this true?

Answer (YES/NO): NO